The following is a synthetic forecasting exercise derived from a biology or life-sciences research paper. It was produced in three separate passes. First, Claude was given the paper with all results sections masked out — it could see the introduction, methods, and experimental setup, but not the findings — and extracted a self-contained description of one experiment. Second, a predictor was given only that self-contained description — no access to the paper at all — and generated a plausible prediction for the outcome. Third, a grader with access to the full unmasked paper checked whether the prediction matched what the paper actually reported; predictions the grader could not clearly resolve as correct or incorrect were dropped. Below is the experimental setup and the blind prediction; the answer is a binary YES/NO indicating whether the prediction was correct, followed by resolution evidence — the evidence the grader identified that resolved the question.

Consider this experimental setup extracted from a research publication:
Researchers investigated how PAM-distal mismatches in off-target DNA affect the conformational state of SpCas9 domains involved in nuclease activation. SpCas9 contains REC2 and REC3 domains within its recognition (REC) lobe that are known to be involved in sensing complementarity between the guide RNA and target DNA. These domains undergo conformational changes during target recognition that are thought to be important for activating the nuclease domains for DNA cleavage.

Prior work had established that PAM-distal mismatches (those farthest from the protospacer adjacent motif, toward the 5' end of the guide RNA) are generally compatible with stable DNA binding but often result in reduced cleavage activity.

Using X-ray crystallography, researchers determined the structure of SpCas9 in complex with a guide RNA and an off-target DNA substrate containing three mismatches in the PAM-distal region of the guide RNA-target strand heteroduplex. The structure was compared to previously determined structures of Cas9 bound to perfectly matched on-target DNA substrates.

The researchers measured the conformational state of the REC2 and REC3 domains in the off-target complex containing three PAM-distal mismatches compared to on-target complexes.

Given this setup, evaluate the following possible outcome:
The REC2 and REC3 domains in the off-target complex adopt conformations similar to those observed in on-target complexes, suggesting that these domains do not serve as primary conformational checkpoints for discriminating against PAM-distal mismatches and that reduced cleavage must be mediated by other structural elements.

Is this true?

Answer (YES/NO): NO